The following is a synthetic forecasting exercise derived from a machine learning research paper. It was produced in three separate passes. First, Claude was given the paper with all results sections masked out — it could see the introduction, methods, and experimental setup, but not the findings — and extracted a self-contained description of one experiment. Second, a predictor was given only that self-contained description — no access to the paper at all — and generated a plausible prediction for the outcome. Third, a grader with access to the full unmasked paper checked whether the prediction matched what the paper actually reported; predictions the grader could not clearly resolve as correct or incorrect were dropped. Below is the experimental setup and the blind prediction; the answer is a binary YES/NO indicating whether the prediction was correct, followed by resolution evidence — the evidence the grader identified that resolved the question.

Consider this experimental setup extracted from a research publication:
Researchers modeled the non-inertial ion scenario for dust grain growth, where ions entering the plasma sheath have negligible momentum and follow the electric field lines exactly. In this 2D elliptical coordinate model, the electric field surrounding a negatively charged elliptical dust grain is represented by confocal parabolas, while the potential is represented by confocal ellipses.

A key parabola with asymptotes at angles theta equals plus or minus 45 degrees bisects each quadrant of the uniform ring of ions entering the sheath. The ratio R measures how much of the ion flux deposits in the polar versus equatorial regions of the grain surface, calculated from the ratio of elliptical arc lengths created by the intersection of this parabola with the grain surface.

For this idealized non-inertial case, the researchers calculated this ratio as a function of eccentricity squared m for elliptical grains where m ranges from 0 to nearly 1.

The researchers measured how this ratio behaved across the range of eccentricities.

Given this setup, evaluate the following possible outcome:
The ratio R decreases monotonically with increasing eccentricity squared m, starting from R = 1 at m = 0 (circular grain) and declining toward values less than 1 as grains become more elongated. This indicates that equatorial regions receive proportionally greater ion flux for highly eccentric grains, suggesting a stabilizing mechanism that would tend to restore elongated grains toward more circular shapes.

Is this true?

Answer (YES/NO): NO